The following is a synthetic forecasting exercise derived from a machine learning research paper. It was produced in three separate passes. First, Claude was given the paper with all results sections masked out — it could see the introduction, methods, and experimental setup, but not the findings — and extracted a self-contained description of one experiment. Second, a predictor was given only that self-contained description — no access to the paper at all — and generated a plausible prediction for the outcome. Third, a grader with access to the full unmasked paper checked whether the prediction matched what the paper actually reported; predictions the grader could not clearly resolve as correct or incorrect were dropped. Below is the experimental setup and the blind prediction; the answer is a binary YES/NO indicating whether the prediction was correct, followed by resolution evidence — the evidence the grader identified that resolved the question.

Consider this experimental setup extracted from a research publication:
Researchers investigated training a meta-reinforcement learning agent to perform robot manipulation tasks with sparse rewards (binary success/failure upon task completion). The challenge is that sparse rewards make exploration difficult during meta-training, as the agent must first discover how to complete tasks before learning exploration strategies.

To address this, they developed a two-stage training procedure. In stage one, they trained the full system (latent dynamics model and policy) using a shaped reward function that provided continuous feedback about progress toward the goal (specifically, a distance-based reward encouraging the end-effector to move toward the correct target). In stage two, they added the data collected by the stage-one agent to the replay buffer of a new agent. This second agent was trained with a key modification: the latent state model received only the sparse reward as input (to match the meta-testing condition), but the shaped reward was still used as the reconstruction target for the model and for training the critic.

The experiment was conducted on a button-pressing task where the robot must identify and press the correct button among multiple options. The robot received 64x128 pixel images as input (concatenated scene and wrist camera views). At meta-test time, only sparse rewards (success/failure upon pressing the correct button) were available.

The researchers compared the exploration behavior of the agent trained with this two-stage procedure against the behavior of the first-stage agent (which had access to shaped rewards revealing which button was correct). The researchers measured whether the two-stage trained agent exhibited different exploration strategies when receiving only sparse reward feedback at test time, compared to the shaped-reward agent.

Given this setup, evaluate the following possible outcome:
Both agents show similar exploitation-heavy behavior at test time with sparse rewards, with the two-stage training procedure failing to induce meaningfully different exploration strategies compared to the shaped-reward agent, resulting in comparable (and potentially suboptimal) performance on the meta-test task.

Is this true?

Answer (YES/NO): NO